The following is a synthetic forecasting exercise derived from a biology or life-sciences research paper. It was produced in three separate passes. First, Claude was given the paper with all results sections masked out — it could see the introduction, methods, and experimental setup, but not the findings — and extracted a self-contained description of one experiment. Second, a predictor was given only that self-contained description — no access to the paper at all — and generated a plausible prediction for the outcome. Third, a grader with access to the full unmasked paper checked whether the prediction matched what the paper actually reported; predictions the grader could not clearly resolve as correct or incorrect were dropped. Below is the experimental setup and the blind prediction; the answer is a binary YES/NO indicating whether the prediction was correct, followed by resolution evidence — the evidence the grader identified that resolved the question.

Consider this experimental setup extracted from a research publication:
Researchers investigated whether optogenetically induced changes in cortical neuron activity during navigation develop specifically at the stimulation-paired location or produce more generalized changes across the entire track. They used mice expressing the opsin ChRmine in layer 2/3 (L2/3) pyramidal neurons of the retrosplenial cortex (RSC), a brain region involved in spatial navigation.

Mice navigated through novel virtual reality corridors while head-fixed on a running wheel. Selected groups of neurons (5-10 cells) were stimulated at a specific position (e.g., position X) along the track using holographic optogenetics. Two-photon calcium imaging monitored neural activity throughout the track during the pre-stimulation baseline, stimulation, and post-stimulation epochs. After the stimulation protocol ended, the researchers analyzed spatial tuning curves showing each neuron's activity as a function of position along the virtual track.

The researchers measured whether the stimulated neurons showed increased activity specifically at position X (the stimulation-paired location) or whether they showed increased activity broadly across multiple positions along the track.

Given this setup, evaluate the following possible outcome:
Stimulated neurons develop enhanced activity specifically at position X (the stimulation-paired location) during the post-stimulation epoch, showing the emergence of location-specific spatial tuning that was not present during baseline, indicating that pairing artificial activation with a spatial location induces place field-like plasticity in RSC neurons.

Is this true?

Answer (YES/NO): YES